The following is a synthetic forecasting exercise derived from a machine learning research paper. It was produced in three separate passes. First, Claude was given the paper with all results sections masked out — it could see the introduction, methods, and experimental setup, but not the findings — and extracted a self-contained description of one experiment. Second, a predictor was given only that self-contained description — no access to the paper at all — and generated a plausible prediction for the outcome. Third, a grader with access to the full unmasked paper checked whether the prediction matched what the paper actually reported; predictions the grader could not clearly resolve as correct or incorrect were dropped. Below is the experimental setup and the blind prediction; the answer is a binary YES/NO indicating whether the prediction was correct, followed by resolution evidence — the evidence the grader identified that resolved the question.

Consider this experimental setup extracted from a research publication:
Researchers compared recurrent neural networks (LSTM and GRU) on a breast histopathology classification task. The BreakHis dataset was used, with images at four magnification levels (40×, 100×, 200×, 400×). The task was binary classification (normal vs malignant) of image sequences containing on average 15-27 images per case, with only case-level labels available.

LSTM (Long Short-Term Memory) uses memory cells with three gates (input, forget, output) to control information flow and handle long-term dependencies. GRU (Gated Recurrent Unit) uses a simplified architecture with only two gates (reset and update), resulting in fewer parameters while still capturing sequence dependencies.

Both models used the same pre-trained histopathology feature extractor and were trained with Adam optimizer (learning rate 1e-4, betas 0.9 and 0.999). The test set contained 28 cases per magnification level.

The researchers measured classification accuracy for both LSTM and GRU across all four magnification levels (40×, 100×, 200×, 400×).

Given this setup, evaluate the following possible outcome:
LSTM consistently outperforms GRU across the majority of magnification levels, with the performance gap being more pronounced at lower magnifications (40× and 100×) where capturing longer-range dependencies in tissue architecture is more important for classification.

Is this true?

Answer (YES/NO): NO